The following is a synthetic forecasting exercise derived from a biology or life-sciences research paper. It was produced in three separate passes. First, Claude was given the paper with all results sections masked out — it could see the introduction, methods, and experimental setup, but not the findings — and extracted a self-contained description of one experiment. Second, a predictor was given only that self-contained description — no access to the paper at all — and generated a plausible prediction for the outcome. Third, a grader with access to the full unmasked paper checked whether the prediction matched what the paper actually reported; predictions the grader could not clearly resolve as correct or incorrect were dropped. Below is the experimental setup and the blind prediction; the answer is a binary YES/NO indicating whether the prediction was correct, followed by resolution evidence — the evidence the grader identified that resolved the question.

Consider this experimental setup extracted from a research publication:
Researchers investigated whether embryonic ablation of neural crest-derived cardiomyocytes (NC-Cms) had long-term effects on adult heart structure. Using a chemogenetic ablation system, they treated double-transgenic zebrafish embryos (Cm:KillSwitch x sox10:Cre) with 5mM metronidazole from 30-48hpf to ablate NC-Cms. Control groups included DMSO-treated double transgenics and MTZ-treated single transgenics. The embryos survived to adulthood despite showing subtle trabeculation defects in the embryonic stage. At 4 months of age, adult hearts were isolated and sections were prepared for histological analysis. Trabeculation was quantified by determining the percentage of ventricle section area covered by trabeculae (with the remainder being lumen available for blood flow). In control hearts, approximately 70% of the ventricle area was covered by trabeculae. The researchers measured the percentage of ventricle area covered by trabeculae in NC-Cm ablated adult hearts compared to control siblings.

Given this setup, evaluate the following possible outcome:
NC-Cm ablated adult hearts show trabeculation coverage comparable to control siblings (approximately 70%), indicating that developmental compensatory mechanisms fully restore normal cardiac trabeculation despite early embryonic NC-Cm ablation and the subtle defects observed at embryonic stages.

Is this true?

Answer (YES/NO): NO